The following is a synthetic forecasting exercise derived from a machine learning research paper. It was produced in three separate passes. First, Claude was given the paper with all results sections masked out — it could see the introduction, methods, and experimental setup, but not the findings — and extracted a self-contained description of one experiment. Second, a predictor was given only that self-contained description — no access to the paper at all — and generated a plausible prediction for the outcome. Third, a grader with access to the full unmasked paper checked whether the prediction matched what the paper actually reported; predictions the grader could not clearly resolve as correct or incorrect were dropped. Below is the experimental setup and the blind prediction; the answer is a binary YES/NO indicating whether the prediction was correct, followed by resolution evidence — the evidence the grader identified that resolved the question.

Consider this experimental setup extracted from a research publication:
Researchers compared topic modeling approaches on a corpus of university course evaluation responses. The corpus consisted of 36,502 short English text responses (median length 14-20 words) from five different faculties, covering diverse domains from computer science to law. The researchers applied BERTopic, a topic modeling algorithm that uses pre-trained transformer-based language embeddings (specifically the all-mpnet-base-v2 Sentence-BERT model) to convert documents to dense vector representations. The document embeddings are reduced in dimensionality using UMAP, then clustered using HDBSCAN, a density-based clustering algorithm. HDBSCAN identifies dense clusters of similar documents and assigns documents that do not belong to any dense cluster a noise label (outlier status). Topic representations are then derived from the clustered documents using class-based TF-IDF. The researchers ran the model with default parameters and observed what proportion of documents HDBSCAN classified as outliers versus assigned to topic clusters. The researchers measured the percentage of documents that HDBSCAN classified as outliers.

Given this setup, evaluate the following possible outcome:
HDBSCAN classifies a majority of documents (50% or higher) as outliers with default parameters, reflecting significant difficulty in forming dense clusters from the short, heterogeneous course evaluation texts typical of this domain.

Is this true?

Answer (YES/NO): YES